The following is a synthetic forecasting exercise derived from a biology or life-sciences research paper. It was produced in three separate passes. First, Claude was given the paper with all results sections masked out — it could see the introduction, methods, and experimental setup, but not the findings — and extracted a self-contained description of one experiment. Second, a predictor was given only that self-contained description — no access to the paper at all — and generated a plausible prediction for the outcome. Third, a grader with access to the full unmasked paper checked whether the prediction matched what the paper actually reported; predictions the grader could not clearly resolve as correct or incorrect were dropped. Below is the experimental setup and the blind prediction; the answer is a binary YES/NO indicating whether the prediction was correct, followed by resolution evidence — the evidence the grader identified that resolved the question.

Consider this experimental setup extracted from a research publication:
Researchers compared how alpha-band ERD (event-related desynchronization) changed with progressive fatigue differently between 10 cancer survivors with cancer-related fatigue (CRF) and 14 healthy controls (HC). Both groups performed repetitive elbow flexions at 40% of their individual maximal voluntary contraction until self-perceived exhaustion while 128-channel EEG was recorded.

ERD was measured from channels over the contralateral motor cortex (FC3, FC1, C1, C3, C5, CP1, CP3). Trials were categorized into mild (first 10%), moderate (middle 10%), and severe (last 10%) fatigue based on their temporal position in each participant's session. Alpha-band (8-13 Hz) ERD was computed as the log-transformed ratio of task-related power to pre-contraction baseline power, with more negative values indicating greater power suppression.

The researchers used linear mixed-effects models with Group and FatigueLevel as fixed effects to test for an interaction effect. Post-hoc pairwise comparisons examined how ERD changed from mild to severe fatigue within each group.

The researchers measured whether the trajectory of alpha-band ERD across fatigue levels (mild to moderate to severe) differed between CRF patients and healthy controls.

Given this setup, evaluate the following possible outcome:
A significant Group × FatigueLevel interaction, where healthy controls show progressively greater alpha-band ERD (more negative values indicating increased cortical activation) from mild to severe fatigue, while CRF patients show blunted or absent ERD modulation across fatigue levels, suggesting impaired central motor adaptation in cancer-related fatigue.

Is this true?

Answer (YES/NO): NO